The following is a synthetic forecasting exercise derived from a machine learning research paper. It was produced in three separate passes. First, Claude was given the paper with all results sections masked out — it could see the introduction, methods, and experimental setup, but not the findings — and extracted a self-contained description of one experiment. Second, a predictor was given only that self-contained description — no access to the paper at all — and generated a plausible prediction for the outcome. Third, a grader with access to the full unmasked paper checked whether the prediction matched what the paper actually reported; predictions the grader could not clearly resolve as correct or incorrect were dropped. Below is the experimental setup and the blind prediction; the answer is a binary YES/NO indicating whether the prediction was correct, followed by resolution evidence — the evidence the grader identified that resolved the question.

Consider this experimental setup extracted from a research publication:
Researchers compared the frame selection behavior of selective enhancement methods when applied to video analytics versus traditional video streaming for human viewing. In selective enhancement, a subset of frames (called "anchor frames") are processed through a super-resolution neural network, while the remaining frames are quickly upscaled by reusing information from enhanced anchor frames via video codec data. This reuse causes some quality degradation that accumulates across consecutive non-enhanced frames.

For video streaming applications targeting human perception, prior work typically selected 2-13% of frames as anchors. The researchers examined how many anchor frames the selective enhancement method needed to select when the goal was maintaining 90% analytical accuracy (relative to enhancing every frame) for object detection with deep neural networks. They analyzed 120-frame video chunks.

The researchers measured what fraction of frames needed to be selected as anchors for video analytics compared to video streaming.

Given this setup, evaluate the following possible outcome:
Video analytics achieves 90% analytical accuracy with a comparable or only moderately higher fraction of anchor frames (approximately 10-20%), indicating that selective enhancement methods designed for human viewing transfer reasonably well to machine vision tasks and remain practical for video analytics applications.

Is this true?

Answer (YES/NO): NO